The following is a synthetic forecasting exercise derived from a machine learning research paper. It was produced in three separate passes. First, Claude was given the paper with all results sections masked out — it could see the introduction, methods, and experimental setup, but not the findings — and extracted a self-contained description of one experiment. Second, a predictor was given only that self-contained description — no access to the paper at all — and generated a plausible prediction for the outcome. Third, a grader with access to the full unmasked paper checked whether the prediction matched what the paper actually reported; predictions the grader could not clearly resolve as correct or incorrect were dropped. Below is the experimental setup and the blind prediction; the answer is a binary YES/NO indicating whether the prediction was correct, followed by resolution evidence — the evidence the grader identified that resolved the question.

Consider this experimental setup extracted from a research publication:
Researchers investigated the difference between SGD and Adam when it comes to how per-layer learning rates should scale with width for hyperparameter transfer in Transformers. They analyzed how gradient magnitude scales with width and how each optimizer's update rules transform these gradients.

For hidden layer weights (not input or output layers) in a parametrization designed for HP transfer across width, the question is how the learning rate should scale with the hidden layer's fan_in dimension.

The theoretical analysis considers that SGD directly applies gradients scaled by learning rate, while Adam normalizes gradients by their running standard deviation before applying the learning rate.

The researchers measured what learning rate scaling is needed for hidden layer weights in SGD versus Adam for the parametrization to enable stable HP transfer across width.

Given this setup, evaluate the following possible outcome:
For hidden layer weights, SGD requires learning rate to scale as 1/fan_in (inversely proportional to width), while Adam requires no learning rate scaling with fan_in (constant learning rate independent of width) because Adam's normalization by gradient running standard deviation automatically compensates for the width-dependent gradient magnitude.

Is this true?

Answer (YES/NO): NO